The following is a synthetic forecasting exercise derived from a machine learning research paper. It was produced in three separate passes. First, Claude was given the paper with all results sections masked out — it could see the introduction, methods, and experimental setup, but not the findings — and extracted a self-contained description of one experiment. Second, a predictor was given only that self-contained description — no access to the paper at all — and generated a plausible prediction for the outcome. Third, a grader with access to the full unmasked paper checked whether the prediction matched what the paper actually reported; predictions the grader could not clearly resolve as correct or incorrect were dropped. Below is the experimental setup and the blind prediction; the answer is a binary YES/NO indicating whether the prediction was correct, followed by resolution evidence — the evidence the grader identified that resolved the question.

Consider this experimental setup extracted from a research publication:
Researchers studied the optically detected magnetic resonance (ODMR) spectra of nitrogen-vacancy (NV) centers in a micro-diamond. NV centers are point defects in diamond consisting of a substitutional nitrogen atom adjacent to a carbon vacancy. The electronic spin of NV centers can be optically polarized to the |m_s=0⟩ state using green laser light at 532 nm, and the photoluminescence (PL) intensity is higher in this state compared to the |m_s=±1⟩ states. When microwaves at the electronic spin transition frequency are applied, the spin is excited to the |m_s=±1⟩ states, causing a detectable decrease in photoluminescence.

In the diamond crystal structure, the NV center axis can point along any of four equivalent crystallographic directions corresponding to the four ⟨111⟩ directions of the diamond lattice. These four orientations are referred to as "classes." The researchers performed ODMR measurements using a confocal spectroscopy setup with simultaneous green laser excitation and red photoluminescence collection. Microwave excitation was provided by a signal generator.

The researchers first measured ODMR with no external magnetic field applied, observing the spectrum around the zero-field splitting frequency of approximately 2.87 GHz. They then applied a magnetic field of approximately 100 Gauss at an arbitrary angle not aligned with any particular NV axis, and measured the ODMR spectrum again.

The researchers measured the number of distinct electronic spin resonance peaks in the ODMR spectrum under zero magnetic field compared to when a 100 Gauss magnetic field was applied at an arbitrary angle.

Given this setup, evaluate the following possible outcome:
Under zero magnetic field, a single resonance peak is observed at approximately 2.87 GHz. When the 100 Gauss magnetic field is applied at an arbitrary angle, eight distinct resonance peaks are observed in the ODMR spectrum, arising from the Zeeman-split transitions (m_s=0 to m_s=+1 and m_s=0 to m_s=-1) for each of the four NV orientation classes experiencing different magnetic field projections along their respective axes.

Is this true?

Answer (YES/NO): NO